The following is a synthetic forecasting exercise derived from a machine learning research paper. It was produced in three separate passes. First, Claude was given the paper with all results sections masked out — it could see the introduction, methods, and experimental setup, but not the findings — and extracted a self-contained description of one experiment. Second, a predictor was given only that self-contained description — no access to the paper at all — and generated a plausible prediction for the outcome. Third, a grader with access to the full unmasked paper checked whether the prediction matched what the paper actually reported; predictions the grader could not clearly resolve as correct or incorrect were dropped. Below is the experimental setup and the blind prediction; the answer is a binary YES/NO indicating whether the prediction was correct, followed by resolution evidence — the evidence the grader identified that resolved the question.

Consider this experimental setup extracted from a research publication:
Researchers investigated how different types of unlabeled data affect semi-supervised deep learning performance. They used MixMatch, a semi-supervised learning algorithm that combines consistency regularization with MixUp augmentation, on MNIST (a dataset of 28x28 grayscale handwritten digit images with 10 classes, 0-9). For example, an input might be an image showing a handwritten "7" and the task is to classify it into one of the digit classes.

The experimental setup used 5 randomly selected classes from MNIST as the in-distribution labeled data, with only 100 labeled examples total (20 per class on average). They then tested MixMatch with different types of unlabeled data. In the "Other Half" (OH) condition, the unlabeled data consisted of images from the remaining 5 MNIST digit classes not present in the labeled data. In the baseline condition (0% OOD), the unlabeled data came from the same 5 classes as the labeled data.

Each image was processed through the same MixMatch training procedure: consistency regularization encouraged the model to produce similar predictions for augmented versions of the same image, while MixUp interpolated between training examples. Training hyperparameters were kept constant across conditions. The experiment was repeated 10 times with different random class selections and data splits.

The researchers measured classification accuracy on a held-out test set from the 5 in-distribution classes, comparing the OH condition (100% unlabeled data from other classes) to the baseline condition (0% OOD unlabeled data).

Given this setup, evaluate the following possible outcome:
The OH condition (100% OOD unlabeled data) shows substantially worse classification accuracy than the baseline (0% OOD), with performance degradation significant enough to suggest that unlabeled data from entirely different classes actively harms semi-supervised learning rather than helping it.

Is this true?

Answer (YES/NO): NO